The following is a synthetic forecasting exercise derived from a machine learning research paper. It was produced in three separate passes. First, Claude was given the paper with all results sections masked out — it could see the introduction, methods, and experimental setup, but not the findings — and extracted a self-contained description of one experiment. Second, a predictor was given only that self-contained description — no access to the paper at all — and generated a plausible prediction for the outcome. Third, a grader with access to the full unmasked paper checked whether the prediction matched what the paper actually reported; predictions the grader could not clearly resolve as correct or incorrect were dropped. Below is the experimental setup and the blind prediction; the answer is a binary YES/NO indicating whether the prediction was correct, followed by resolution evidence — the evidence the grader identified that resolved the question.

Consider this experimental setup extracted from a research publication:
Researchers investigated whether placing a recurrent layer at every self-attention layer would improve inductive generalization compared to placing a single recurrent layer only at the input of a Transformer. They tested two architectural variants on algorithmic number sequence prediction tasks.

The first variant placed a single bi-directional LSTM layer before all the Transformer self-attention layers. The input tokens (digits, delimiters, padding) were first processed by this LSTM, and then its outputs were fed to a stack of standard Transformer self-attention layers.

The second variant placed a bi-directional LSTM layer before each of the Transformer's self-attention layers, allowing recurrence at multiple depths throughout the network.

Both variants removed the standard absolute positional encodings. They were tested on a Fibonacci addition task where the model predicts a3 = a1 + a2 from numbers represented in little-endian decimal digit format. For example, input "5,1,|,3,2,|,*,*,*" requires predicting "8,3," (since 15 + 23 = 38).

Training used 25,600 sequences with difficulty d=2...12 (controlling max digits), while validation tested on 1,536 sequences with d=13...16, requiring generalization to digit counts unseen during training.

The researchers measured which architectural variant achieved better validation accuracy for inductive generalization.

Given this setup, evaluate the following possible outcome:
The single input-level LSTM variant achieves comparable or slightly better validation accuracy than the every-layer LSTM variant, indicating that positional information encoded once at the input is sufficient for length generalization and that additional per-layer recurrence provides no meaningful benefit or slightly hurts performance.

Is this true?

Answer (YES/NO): NO